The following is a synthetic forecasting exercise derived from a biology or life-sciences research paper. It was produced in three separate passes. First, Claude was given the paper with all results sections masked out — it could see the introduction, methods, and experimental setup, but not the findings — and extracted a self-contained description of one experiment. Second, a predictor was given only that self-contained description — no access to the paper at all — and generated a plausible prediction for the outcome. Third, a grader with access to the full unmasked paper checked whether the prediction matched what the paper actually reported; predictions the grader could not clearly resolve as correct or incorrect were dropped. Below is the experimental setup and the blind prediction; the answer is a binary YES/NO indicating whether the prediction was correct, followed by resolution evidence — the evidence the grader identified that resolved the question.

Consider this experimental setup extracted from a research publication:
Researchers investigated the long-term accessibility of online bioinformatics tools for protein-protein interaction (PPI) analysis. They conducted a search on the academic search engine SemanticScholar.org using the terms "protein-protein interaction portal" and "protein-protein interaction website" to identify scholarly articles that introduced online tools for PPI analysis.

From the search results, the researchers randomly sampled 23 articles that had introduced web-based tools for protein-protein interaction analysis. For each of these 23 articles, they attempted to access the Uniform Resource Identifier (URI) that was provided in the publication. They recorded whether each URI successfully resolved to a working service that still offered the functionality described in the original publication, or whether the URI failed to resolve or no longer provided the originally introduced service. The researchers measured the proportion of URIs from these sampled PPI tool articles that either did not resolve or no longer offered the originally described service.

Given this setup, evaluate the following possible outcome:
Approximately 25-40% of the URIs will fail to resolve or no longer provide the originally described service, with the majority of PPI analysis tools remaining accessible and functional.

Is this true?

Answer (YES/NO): NO